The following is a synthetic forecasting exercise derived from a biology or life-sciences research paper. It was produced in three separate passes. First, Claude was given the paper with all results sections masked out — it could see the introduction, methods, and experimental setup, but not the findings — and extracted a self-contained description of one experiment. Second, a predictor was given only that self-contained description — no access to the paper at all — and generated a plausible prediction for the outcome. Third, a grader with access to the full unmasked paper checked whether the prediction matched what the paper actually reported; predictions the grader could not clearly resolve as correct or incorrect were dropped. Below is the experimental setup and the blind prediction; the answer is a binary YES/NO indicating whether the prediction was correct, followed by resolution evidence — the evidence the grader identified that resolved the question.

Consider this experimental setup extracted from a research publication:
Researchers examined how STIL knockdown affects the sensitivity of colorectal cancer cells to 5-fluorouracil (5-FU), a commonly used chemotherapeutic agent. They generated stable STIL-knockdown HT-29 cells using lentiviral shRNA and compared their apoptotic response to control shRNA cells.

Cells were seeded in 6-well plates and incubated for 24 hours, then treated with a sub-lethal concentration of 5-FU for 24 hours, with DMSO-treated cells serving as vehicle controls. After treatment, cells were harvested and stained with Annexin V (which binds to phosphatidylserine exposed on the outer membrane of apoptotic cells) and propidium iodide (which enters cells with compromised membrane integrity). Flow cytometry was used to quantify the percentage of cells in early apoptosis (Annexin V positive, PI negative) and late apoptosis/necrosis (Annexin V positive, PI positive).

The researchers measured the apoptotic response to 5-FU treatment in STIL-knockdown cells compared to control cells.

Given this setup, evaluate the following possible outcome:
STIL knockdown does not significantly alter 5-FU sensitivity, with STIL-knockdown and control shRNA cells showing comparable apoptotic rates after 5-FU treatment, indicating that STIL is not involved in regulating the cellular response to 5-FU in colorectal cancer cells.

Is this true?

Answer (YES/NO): NO